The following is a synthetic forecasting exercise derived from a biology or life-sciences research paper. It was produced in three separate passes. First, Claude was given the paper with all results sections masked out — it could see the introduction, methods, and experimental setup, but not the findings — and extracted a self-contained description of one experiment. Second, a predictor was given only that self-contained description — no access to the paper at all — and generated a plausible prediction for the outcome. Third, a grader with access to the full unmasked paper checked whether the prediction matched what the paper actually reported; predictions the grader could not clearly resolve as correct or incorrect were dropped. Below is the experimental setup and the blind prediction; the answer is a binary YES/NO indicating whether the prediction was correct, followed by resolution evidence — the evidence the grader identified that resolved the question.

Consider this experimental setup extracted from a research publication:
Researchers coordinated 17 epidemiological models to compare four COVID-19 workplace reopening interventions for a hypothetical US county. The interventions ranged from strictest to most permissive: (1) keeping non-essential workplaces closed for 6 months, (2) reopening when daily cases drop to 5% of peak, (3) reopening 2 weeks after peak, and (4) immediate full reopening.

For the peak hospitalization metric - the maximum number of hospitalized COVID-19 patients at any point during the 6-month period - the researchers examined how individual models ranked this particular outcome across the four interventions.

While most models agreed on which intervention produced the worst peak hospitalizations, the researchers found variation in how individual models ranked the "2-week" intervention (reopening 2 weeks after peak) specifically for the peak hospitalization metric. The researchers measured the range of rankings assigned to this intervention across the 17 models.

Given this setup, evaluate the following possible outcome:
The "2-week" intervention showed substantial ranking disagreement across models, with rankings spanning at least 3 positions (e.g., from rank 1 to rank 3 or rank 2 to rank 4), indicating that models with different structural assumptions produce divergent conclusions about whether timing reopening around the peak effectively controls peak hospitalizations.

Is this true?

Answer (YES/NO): YES